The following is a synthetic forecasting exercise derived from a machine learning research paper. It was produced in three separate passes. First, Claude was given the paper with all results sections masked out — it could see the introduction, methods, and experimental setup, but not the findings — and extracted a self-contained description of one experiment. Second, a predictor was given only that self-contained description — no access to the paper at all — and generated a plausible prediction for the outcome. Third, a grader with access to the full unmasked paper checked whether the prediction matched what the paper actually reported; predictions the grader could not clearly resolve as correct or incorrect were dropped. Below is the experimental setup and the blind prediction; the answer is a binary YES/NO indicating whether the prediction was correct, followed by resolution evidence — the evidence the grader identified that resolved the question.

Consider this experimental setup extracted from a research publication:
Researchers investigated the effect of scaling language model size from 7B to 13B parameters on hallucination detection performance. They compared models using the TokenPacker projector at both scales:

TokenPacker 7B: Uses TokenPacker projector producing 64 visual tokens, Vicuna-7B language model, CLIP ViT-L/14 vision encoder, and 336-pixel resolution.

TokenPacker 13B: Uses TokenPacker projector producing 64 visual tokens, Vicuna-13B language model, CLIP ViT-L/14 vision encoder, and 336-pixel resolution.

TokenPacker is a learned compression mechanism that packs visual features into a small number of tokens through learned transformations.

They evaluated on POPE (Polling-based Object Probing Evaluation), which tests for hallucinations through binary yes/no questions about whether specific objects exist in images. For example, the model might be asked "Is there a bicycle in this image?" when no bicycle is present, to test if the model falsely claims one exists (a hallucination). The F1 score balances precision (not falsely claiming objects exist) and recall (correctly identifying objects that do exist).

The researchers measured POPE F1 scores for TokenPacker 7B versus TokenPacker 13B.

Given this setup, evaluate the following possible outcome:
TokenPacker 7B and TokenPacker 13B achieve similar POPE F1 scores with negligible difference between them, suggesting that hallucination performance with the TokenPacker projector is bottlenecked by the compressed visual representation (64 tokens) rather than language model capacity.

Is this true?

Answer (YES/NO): NO